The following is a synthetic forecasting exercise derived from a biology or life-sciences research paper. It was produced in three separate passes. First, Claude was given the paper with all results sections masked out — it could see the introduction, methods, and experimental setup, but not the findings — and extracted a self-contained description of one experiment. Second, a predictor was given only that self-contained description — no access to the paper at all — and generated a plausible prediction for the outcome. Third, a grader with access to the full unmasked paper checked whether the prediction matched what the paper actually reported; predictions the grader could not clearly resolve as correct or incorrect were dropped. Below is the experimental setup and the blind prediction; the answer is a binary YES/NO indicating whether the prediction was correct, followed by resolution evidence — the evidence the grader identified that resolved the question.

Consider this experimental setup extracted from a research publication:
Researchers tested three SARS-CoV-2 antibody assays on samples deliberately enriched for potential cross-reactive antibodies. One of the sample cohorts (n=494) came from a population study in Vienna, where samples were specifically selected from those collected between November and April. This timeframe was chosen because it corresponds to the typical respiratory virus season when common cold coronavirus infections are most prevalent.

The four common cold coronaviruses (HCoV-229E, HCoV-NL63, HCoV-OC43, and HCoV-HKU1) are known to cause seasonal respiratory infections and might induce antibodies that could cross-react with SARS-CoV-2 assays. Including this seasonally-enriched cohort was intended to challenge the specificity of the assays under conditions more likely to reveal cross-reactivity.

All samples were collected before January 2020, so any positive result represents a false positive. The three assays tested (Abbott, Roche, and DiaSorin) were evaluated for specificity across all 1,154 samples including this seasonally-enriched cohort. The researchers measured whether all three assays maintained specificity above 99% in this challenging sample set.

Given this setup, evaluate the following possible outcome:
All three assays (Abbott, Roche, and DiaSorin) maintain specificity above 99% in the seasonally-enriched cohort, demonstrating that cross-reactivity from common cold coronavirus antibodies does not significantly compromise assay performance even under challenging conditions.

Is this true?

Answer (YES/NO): NO